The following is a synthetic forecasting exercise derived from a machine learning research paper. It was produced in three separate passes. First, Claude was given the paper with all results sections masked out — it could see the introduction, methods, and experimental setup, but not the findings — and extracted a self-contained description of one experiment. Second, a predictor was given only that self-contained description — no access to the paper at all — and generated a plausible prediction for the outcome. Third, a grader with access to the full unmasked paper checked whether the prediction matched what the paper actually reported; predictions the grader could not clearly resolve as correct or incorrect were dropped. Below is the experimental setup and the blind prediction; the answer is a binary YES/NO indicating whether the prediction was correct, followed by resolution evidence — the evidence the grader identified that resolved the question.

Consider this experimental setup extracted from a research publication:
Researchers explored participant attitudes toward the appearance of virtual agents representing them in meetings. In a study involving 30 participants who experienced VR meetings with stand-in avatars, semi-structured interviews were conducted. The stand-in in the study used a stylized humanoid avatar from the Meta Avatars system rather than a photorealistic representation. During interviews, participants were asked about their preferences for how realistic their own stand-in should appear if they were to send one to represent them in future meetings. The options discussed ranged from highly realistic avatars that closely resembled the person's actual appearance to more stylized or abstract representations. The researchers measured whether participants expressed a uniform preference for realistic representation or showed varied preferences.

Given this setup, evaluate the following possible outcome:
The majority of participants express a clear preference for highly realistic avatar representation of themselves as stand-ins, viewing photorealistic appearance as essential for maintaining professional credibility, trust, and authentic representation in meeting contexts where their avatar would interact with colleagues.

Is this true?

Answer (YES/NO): NO